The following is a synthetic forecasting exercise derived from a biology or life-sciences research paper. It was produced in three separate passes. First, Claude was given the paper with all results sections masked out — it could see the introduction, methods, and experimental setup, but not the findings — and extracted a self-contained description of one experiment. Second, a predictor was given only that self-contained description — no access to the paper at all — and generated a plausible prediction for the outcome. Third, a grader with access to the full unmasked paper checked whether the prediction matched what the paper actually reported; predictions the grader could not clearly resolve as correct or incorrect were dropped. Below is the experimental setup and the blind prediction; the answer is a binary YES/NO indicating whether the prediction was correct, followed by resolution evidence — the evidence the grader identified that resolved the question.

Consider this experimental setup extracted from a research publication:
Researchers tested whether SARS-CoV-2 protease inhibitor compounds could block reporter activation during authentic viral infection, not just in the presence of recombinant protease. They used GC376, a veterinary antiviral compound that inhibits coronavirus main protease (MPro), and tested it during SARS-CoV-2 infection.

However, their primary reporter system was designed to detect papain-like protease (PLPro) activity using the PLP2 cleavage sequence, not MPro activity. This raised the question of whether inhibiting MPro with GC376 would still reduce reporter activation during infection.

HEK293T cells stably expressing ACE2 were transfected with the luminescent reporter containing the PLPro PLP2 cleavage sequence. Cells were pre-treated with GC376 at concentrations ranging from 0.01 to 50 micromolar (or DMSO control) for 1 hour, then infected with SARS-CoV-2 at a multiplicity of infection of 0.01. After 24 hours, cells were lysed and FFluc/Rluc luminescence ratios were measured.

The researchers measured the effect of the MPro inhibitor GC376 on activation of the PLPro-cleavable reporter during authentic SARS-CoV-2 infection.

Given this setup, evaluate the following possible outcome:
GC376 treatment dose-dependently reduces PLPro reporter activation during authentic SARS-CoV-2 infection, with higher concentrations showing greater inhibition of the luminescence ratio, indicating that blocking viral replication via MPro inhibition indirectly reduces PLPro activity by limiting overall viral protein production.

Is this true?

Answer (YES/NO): YES